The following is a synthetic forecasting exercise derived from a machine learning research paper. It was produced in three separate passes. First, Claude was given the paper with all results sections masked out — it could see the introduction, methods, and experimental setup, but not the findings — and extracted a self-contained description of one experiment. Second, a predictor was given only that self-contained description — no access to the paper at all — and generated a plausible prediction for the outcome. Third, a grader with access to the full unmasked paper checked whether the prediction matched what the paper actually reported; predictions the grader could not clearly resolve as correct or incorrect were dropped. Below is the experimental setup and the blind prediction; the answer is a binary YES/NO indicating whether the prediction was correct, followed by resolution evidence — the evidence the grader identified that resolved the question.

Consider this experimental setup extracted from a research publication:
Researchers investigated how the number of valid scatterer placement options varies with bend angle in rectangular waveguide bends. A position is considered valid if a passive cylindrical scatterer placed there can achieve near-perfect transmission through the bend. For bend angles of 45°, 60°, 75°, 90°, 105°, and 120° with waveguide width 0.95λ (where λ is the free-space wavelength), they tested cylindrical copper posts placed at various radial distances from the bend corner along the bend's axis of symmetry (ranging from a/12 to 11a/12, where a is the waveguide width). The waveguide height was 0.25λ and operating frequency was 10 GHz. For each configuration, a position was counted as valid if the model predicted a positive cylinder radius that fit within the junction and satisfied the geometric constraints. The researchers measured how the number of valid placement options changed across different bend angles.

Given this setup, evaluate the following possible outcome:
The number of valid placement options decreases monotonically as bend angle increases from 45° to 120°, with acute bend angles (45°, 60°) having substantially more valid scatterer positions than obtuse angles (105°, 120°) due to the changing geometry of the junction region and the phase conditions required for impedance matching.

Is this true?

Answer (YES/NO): NO